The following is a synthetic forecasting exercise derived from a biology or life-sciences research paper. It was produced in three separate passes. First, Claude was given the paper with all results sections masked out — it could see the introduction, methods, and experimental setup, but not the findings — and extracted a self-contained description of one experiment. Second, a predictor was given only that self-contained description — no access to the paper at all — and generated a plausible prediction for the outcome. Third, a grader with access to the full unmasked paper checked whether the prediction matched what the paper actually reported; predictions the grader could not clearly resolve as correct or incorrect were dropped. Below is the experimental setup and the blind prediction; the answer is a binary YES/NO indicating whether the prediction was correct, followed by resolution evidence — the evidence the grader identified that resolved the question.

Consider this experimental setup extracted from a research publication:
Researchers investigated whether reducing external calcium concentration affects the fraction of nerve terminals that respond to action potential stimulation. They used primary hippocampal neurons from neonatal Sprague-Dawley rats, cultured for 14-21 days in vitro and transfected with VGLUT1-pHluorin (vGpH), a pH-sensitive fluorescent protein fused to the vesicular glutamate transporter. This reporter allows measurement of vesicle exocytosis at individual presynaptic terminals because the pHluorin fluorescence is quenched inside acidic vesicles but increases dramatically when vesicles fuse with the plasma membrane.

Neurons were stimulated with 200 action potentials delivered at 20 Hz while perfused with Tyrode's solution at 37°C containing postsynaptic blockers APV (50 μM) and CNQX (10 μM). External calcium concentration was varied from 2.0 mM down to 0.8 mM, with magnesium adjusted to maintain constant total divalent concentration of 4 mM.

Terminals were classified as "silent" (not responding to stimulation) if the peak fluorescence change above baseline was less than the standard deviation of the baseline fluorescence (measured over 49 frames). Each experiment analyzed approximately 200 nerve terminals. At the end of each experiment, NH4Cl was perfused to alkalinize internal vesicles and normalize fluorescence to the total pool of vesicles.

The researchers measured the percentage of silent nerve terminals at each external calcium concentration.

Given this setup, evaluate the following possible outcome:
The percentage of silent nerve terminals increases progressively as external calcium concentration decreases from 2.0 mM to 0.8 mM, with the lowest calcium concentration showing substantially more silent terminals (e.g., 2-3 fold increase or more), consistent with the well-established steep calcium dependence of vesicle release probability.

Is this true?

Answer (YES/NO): YES